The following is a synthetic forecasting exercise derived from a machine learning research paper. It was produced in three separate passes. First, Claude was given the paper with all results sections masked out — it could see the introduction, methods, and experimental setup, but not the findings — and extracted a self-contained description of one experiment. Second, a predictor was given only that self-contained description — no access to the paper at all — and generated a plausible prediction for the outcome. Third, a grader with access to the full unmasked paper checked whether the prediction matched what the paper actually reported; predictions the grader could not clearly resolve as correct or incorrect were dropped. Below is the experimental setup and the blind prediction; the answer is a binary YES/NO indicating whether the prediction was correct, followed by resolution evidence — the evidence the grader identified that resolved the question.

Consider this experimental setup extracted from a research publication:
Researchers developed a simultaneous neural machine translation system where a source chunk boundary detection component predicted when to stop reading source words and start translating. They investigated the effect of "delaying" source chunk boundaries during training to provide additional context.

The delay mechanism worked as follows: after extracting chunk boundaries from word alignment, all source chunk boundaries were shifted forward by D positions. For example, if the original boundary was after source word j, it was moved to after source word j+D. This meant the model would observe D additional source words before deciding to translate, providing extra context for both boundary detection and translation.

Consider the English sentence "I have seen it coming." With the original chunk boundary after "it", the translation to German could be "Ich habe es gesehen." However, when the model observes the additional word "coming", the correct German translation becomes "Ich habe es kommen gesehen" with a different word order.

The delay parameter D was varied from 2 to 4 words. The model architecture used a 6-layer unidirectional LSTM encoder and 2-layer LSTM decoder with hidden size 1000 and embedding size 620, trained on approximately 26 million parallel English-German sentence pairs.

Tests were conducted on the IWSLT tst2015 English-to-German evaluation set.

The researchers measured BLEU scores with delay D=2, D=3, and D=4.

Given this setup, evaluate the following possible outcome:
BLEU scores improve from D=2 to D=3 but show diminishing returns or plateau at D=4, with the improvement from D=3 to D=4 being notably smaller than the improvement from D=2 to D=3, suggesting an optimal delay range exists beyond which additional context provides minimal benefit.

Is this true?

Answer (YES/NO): NO